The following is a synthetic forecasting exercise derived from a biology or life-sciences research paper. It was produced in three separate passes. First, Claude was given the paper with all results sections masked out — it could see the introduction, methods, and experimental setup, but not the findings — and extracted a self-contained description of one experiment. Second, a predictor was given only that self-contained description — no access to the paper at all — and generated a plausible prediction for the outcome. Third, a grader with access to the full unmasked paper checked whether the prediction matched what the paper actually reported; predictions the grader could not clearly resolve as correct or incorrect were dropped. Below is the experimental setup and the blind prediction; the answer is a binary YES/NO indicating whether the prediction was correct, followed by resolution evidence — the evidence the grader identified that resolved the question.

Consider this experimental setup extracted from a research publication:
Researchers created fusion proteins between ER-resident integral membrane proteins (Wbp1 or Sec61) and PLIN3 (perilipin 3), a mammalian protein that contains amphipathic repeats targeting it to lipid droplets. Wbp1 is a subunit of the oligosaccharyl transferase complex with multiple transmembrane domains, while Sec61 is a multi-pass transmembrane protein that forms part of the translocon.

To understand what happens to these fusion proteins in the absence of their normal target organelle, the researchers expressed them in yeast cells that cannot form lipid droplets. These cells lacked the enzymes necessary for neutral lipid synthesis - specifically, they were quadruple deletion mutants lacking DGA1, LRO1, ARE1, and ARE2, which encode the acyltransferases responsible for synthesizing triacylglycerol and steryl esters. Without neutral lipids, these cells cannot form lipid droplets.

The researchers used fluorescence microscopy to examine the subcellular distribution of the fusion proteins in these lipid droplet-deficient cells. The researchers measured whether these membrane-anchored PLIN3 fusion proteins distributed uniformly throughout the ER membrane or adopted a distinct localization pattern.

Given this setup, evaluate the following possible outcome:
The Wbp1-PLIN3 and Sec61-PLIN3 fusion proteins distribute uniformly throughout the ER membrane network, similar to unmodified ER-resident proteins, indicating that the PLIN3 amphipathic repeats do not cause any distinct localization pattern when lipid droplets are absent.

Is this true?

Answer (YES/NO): NO